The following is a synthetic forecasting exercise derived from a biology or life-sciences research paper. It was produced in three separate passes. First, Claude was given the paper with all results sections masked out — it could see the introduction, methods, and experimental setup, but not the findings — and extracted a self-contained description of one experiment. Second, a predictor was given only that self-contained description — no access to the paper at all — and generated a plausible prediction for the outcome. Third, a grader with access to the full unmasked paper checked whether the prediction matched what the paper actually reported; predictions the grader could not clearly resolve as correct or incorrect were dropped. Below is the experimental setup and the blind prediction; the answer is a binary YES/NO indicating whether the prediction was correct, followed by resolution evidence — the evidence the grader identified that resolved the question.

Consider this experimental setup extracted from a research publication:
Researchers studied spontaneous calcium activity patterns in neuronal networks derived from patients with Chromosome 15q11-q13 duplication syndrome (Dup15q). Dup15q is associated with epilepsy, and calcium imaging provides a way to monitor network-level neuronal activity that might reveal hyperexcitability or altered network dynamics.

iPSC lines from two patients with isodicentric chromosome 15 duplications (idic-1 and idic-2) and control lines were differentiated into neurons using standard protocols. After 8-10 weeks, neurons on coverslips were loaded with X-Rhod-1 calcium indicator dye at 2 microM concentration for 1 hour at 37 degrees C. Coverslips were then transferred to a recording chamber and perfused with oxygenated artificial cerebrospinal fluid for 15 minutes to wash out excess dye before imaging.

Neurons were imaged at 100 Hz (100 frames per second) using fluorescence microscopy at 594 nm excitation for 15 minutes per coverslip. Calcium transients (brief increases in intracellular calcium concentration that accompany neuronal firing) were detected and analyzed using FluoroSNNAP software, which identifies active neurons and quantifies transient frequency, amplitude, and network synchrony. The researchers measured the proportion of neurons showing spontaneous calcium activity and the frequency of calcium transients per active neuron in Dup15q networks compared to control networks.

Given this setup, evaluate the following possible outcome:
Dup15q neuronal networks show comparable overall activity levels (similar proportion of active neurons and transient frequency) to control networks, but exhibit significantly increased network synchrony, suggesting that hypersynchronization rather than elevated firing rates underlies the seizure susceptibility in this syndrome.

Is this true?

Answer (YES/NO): NO